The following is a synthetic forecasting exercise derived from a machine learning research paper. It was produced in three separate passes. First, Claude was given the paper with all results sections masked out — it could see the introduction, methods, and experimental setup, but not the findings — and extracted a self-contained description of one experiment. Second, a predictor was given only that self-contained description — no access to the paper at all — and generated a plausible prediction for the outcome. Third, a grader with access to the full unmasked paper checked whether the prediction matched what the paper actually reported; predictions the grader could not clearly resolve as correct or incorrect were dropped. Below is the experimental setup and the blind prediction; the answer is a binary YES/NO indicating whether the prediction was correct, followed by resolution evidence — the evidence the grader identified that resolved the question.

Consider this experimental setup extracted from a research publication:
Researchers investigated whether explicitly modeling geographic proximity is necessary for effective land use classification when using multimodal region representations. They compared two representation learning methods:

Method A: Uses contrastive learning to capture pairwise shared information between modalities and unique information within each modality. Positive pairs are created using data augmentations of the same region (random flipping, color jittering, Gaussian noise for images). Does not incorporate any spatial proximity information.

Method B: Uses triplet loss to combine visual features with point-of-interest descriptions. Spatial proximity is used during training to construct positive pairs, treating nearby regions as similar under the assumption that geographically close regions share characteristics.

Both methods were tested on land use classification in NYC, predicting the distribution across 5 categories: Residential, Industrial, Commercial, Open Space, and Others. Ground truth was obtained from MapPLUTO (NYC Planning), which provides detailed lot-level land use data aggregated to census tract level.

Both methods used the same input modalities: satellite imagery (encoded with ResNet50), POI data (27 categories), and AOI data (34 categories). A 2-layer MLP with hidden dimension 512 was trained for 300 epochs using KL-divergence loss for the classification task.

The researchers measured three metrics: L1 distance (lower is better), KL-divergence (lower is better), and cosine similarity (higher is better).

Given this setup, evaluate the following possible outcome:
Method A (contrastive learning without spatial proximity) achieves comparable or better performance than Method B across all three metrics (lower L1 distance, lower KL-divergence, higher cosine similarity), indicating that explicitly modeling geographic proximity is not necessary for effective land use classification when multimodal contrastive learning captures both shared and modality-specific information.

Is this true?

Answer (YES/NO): YES